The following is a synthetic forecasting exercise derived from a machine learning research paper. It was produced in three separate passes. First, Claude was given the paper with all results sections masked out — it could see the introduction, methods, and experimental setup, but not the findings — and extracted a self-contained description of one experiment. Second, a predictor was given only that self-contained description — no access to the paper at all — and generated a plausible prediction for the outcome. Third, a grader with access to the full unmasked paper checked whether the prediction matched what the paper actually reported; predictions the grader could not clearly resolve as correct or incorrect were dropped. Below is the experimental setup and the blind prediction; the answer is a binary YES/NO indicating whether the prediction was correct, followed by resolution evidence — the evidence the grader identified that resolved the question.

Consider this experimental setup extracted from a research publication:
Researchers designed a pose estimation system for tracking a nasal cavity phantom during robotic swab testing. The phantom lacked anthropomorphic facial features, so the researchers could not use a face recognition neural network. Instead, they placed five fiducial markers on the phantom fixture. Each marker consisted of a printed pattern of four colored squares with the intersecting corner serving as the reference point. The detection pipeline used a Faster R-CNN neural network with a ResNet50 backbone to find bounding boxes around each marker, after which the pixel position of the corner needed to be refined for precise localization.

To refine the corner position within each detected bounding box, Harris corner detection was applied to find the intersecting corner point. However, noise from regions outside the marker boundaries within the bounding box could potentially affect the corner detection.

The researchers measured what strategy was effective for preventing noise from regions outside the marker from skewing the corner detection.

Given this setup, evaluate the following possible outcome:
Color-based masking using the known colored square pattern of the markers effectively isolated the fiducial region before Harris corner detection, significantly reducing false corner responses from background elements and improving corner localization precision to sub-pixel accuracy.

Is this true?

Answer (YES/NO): NO